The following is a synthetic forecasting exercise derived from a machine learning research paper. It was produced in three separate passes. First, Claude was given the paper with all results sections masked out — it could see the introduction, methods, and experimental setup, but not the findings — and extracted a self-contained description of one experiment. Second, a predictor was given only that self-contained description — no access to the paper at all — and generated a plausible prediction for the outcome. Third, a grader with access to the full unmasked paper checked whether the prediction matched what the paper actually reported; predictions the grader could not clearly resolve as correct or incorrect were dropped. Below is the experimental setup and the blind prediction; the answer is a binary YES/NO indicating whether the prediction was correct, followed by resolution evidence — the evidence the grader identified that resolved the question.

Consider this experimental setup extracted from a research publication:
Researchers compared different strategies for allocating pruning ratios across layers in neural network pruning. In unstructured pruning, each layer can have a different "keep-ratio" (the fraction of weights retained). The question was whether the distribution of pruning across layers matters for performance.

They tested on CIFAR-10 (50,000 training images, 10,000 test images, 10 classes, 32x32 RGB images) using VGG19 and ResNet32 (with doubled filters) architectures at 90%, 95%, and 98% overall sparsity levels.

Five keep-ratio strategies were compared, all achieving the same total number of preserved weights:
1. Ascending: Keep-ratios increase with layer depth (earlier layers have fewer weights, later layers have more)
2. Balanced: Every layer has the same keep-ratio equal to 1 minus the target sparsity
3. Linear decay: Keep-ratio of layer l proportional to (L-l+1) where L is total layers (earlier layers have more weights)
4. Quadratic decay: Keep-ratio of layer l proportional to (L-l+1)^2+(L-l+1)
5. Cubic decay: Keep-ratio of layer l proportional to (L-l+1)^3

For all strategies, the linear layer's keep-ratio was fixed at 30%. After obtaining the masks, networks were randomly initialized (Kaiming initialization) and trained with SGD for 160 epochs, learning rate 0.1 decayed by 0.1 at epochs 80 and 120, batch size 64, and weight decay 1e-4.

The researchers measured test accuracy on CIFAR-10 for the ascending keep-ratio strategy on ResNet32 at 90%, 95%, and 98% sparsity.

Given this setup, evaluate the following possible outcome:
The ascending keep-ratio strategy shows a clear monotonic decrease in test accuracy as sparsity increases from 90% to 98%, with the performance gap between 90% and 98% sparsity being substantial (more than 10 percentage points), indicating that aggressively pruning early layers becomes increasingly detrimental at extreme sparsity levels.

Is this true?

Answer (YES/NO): NO